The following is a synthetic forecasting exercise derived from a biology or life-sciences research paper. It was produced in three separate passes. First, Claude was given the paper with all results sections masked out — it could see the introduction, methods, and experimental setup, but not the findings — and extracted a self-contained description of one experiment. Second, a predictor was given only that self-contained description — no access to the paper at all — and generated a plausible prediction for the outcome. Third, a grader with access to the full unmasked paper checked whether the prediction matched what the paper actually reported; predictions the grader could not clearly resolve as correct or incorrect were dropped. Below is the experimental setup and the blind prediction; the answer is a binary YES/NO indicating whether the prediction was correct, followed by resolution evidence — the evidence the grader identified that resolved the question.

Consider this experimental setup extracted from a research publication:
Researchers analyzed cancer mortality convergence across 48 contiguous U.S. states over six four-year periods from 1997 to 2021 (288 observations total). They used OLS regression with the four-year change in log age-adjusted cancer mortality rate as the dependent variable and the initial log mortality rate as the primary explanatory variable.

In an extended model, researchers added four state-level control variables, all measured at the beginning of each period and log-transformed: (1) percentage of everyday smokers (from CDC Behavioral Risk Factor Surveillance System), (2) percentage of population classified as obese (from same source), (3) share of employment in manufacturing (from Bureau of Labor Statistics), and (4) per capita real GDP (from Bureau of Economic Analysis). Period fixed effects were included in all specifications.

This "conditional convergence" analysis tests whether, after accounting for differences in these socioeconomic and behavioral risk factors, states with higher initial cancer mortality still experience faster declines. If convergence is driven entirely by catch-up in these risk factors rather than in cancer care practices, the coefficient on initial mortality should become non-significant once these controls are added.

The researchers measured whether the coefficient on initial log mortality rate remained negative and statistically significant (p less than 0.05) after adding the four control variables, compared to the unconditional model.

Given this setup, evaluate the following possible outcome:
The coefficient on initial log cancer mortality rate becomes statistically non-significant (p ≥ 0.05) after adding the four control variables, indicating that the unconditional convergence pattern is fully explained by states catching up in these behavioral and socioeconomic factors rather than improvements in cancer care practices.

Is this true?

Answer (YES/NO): NO